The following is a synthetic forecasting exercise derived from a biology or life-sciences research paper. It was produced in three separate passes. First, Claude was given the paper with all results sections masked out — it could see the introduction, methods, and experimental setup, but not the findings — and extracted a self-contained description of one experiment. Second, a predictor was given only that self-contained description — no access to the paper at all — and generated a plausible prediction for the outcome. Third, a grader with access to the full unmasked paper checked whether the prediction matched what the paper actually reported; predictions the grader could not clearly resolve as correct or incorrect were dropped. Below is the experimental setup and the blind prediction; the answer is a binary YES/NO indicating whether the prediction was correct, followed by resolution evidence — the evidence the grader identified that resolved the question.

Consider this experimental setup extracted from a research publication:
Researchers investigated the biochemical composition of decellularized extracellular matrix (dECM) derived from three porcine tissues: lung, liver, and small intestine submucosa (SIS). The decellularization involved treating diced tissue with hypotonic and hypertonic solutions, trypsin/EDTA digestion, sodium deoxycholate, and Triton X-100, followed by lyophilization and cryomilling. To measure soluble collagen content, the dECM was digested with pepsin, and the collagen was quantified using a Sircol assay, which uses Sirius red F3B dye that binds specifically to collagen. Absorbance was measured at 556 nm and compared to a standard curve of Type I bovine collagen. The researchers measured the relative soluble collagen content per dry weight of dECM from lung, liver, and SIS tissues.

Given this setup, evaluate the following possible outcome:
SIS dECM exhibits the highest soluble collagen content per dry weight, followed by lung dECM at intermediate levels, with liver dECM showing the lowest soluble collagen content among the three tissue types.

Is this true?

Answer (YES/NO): NO